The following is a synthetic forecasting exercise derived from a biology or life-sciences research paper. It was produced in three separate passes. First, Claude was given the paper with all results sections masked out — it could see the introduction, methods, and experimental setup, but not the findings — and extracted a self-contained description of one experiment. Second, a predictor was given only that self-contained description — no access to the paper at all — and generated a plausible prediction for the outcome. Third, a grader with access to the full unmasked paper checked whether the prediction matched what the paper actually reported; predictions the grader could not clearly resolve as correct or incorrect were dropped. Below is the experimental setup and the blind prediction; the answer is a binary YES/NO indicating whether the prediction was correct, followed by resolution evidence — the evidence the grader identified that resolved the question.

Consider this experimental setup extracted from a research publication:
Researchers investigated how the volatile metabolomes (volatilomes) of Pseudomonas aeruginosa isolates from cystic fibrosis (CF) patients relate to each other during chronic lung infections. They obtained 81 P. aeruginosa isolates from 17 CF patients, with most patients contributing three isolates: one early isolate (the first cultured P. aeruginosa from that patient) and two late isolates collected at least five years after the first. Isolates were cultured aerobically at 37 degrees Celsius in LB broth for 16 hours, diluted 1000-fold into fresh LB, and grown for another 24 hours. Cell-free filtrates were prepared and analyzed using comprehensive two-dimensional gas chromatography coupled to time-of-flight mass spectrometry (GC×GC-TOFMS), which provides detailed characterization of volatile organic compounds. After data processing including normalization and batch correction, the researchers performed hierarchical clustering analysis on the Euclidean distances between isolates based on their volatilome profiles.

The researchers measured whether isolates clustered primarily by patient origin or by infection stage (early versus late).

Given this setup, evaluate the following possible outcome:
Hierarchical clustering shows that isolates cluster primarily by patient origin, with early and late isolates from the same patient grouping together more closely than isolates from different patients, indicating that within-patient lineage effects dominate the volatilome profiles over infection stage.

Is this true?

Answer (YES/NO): NO